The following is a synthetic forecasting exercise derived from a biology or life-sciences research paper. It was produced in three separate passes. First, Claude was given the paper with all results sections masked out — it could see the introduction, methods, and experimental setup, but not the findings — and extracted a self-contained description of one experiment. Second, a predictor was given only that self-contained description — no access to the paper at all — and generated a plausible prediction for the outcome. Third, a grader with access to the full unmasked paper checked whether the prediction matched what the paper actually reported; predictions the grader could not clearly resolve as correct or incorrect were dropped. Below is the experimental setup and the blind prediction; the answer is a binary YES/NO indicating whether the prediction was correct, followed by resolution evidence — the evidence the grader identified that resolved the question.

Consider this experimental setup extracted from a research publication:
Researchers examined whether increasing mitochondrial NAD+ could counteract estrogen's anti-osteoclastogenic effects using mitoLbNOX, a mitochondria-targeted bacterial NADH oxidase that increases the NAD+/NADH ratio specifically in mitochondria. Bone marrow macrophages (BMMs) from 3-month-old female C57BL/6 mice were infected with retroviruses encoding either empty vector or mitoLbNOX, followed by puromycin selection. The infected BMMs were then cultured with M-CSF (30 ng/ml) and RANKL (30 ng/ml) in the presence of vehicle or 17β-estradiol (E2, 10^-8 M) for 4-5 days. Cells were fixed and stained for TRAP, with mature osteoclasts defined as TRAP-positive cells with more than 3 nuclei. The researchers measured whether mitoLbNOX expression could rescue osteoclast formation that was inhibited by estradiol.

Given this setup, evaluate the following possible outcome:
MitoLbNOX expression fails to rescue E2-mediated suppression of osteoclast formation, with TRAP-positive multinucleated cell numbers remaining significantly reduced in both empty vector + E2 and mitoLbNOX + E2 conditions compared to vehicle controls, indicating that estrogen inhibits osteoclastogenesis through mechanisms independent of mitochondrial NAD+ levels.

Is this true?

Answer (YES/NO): NO